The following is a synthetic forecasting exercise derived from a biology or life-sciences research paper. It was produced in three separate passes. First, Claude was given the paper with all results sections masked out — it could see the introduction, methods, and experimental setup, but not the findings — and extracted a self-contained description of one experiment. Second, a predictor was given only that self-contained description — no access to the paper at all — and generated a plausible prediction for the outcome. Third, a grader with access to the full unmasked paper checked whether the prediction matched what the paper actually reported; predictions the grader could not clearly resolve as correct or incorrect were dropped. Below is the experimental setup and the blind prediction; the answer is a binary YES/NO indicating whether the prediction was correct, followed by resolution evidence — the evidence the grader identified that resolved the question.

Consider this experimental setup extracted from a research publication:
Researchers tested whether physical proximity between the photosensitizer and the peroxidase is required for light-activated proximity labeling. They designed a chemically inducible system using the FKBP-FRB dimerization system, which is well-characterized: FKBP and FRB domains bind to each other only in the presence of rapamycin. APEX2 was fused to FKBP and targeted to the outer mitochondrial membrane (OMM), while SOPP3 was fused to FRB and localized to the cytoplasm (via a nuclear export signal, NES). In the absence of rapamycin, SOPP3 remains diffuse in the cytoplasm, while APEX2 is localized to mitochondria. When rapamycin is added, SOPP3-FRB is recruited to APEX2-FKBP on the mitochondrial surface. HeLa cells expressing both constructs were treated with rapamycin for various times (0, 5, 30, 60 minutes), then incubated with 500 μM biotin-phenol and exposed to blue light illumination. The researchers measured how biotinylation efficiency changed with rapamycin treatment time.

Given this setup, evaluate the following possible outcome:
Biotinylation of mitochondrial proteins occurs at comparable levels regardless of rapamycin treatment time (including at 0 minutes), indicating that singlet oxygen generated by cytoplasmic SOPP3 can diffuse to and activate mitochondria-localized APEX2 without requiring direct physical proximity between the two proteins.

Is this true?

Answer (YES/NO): NO